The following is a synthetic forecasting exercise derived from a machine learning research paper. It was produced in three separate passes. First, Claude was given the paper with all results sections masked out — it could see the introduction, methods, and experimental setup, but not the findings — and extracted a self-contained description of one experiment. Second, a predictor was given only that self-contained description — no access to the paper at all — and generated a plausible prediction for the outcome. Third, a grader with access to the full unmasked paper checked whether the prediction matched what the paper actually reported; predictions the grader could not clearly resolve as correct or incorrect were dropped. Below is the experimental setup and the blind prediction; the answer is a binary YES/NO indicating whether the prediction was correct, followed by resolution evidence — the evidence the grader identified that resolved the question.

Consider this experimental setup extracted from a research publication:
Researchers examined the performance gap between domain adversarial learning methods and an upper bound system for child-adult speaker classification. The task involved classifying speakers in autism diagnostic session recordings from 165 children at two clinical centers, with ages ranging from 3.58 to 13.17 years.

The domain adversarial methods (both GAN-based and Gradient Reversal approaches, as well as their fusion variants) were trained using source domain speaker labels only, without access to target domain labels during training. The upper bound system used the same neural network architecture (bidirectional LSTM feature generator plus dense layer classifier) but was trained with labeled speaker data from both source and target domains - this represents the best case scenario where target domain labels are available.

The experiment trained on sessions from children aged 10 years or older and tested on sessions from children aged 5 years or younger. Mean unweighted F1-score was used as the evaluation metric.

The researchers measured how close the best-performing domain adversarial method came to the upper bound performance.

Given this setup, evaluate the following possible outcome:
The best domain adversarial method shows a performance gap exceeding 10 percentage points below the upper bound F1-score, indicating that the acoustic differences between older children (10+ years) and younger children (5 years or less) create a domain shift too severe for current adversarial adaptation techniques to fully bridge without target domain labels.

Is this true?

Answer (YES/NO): NO